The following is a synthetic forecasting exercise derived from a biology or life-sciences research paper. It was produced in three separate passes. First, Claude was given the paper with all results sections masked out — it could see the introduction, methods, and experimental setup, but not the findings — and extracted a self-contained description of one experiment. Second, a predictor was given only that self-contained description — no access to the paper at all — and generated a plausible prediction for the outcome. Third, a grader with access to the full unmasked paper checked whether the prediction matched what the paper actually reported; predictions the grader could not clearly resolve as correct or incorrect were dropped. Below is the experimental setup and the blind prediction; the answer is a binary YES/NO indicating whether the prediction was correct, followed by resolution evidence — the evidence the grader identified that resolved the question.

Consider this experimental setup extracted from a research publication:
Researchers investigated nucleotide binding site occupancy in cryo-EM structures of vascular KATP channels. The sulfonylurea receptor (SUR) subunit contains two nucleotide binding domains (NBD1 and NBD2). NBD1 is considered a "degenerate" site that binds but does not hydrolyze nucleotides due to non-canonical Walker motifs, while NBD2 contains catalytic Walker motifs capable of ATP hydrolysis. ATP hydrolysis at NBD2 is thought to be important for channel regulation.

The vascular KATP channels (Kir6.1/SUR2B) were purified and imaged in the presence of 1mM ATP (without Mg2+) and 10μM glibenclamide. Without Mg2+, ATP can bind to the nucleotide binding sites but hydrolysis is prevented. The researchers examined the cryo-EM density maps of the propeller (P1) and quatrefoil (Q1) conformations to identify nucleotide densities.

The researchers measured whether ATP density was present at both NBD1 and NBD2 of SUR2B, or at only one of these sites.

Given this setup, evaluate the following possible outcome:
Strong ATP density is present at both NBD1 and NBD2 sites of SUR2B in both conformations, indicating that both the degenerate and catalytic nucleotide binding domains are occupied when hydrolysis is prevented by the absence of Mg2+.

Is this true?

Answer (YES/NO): NO